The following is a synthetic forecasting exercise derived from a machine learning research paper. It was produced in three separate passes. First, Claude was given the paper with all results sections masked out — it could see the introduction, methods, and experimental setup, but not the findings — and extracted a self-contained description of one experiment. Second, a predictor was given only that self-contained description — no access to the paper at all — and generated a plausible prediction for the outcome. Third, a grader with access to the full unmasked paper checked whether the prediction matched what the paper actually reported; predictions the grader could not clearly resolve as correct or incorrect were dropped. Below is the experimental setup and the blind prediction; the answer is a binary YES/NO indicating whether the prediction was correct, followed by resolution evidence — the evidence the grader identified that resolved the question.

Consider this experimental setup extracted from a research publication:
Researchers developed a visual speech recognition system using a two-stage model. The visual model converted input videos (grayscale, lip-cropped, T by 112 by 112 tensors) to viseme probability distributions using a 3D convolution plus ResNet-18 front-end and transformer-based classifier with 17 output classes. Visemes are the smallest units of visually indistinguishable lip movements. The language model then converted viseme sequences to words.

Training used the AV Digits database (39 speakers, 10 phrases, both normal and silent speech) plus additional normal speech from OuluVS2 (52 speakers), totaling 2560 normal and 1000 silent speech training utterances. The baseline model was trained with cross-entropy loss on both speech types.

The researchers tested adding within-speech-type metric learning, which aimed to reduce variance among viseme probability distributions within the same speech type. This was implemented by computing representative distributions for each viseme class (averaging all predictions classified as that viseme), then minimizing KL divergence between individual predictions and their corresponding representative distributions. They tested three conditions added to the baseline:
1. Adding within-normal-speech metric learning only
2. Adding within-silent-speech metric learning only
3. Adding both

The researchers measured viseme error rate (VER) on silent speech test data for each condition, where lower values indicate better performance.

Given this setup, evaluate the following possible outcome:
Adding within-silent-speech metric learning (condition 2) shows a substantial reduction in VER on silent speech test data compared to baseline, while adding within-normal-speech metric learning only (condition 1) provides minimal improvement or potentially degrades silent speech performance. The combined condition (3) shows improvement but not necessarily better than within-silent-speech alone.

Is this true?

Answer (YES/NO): NO